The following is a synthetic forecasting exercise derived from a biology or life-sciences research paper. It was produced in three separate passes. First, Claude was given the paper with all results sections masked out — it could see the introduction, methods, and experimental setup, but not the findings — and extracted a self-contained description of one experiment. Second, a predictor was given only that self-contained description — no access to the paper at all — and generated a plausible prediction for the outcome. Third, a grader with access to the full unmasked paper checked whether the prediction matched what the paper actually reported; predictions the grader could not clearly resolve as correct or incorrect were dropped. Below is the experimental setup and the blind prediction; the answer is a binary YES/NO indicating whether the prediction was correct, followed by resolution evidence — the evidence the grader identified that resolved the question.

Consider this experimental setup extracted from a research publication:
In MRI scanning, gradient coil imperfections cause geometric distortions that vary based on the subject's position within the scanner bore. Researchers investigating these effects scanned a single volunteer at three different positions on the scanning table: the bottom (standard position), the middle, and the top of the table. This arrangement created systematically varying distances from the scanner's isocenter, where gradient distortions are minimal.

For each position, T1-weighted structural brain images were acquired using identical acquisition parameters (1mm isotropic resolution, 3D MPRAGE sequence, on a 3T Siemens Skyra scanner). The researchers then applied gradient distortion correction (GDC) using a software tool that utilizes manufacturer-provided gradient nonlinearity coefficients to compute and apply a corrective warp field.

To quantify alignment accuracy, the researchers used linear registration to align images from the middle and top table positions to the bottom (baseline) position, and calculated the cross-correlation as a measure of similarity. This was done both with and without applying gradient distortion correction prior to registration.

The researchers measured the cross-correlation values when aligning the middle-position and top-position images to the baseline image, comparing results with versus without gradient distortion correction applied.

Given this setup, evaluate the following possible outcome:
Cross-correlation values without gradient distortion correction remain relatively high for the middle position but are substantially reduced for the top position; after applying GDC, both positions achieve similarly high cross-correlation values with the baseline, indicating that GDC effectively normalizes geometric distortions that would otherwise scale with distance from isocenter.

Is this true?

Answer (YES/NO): YES